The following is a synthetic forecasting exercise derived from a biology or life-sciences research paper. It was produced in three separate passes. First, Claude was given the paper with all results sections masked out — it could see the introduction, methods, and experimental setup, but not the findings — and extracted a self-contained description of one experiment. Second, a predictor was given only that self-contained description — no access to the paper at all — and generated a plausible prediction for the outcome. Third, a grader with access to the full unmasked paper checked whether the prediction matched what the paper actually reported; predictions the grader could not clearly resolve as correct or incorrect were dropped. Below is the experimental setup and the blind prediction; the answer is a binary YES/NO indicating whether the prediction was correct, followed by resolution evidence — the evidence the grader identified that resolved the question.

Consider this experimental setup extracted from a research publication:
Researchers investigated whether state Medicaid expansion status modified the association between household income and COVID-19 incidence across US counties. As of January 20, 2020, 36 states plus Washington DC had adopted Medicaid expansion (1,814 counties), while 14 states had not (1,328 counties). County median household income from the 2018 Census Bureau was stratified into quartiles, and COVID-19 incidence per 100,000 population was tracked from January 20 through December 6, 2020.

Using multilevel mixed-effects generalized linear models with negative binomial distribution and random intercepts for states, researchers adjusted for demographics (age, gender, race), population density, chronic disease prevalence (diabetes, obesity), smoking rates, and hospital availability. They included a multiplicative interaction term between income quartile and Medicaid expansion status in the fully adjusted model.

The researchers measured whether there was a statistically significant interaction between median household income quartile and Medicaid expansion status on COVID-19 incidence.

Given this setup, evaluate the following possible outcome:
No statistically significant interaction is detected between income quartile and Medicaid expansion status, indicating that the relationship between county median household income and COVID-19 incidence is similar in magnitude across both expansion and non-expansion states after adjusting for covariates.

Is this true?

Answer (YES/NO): YES